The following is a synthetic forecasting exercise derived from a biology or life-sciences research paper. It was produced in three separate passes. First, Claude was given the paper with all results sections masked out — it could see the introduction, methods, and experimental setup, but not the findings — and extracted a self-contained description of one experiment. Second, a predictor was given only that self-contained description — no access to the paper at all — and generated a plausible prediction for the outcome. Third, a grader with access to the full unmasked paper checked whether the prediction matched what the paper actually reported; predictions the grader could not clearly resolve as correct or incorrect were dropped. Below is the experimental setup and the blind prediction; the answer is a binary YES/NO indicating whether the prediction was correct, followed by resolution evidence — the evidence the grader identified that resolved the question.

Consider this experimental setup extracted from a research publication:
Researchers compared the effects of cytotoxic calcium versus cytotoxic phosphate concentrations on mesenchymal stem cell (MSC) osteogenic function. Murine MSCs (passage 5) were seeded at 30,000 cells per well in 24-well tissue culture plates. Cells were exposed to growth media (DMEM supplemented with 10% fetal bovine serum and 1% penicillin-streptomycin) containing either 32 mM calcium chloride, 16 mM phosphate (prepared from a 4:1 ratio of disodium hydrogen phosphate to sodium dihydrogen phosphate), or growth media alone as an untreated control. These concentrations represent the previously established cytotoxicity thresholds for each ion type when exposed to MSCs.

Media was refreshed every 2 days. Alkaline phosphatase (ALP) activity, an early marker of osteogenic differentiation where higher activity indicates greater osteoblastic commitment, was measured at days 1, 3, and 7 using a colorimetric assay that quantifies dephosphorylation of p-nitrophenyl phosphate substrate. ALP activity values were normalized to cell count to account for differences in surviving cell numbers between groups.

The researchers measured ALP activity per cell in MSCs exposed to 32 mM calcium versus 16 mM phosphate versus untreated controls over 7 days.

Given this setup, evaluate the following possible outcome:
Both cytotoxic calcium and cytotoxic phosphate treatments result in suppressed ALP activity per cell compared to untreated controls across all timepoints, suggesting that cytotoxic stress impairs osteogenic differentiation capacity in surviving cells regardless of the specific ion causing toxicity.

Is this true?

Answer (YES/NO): NO